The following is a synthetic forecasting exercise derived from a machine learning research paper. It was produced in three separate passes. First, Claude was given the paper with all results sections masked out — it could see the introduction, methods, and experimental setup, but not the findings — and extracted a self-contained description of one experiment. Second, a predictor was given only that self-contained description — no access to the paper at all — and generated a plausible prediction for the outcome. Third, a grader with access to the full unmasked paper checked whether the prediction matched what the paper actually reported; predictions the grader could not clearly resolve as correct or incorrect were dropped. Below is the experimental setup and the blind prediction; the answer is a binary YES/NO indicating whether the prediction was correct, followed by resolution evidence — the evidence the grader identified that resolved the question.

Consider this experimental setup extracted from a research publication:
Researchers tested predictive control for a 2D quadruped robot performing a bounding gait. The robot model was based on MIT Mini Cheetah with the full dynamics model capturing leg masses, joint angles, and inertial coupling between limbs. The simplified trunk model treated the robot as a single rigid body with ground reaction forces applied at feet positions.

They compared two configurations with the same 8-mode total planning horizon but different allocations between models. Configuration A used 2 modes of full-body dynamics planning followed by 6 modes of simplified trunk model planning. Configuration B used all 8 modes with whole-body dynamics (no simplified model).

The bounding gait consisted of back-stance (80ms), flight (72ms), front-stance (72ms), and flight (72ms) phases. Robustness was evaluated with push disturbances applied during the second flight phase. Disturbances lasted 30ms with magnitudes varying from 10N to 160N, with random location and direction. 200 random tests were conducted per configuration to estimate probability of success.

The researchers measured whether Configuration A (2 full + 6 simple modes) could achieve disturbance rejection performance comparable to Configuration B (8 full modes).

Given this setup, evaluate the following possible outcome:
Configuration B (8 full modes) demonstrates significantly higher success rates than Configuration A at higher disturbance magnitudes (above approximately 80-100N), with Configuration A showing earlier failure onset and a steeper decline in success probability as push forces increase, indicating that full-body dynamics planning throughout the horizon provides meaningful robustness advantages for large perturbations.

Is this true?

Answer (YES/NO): NO